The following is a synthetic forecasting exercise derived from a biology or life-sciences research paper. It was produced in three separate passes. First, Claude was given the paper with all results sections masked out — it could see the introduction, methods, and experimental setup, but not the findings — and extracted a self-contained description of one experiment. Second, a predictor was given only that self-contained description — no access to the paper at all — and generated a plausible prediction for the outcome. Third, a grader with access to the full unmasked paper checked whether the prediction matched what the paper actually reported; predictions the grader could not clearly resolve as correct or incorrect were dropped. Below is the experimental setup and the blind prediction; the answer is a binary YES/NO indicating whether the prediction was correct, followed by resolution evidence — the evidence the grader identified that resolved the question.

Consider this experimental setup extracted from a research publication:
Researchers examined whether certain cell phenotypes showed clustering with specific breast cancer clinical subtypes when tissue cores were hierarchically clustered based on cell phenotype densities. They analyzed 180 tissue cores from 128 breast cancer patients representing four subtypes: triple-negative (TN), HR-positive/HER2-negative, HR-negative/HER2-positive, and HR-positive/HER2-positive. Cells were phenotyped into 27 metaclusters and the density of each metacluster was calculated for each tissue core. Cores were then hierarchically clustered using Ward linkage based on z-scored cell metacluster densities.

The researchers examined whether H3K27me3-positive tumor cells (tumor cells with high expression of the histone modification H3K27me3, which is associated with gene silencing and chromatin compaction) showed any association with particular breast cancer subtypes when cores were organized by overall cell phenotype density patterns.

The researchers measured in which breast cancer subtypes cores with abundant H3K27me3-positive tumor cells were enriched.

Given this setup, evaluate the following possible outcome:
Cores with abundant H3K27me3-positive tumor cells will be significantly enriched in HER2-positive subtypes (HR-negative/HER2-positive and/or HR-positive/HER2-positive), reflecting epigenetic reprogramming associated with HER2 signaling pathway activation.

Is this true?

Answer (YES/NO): NO